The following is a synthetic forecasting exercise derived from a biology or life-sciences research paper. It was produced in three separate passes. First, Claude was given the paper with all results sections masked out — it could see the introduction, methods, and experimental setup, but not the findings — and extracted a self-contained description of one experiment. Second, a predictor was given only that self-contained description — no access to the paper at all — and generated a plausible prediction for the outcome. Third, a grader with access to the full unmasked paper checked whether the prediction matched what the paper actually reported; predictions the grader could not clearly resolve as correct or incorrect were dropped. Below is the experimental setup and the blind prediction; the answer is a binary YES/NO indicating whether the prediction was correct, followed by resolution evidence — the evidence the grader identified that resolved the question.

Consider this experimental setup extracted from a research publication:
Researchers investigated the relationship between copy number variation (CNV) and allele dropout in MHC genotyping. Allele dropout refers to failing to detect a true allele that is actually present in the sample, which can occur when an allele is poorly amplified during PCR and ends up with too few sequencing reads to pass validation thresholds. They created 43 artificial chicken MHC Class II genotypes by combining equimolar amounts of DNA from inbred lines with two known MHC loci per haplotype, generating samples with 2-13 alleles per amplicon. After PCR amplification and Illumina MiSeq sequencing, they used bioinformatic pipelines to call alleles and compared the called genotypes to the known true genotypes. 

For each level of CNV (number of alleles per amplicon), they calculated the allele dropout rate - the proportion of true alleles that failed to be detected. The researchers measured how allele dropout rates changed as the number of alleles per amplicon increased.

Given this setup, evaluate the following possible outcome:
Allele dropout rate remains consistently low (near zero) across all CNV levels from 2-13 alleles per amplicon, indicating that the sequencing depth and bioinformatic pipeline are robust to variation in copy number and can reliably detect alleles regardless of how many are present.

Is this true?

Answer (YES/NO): NO